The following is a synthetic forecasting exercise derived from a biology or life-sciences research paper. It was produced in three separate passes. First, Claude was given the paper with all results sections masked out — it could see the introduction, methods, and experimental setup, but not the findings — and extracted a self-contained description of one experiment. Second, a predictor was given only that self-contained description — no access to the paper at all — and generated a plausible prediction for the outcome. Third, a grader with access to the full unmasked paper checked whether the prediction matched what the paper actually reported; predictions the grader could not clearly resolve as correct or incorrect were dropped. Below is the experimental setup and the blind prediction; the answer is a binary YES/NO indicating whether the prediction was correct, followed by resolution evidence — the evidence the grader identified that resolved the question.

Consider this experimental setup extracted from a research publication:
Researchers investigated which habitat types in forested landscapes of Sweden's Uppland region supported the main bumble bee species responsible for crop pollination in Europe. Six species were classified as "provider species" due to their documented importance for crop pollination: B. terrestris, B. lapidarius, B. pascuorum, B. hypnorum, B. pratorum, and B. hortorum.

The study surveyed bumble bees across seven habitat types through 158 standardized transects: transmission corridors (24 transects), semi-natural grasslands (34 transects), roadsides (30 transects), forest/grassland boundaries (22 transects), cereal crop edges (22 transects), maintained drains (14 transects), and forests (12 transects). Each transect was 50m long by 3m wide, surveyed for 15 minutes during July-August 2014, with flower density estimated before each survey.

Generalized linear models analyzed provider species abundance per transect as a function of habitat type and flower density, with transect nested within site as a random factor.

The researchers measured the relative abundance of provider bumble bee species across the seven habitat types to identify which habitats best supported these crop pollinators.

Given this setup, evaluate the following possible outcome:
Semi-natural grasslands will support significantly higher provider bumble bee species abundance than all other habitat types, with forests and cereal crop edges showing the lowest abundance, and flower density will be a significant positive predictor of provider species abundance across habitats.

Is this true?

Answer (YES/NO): NO